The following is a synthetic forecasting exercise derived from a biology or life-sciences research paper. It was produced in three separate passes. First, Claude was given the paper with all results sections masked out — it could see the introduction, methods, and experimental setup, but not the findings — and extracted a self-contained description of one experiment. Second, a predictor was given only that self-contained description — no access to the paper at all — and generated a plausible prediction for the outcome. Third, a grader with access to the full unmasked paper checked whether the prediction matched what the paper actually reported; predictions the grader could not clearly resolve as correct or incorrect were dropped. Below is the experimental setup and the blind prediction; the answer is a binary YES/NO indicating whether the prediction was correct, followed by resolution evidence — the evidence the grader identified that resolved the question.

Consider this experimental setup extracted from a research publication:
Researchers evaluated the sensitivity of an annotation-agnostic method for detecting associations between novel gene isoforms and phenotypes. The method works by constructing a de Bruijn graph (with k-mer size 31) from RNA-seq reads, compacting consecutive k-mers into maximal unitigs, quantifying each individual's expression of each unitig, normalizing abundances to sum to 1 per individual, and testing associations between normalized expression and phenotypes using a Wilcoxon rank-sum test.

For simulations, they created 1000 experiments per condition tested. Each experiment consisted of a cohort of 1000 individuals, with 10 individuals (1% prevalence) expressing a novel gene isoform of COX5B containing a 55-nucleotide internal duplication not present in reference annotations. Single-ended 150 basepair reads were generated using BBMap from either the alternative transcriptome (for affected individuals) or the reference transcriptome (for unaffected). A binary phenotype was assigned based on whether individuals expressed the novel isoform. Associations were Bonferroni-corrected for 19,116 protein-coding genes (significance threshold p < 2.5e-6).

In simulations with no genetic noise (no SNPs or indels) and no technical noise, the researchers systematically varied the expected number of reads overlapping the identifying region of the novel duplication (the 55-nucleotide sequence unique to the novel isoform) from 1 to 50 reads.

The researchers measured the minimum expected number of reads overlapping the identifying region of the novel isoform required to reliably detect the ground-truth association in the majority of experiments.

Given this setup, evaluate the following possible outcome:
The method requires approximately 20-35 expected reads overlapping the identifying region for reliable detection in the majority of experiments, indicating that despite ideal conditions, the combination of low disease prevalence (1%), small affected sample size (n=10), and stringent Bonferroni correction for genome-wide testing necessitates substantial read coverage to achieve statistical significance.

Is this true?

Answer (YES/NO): NO